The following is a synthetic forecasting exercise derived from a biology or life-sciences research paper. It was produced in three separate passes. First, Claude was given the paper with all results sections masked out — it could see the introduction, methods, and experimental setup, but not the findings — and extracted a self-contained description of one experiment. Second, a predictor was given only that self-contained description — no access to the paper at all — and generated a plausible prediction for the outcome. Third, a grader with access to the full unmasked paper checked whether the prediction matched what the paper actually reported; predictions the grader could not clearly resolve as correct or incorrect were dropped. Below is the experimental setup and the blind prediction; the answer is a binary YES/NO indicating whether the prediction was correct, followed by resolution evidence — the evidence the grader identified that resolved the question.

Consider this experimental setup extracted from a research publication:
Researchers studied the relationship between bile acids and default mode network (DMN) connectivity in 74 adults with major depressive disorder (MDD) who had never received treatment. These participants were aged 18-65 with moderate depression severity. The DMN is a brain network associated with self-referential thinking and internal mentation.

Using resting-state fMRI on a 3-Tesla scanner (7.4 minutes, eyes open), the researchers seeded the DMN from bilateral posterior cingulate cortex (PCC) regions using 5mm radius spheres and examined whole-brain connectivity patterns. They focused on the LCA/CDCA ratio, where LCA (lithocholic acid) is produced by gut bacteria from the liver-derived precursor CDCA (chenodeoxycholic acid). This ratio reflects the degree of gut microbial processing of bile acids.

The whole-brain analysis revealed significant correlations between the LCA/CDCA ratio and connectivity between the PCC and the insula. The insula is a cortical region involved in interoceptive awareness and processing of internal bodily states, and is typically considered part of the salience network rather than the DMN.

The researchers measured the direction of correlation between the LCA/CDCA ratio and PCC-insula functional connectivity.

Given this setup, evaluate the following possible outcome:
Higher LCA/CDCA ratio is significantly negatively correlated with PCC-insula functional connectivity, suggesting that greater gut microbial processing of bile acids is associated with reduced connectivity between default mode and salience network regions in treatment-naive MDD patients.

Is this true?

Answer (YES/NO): YES